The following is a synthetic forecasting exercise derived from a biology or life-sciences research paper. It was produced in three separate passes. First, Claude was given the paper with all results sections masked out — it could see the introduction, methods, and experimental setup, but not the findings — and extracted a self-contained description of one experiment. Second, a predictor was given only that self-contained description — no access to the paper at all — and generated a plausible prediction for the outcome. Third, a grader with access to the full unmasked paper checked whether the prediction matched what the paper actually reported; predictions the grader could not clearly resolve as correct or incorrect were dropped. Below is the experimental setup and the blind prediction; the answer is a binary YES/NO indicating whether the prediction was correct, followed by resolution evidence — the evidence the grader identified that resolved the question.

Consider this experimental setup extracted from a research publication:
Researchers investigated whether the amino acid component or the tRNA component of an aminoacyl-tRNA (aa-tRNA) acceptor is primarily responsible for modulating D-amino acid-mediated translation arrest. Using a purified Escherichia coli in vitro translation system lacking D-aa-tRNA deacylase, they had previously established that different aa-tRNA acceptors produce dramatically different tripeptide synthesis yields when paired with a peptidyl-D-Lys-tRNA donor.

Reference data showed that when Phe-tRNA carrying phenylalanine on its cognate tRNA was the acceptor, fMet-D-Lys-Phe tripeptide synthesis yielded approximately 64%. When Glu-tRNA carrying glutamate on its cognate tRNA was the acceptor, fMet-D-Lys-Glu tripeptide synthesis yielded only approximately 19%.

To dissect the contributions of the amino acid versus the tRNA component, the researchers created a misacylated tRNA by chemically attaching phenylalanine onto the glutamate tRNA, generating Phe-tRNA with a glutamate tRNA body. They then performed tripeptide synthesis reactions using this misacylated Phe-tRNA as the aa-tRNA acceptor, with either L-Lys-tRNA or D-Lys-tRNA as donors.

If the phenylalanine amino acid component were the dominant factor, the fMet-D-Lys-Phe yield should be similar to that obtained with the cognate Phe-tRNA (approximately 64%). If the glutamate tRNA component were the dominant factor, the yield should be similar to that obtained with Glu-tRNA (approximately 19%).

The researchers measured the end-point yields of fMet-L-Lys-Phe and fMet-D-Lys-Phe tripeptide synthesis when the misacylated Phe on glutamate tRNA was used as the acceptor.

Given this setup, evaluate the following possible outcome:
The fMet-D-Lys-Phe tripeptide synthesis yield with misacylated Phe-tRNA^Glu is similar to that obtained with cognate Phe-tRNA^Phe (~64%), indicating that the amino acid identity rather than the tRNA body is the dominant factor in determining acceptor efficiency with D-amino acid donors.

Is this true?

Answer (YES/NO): NO